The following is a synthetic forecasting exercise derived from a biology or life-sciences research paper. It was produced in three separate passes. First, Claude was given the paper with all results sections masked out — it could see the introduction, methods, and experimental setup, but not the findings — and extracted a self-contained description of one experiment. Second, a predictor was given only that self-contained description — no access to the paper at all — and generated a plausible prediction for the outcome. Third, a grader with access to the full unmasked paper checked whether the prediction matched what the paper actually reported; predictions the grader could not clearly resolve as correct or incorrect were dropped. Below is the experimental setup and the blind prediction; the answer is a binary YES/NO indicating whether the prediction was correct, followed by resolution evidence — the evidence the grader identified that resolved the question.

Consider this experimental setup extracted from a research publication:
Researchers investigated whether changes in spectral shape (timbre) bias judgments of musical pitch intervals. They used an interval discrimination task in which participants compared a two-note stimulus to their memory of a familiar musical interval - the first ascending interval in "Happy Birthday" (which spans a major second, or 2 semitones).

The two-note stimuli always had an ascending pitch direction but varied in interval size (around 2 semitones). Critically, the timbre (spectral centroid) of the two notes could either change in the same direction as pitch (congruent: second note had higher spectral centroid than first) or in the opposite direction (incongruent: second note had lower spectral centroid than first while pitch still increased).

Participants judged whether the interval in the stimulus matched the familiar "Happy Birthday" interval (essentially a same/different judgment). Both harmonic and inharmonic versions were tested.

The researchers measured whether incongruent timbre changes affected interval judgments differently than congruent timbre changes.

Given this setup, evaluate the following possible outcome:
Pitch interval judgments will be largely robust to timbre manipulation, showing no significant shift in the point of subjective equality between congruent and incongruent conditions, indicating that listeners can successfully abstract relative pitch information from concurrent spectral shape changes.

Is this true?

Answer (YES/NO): NO